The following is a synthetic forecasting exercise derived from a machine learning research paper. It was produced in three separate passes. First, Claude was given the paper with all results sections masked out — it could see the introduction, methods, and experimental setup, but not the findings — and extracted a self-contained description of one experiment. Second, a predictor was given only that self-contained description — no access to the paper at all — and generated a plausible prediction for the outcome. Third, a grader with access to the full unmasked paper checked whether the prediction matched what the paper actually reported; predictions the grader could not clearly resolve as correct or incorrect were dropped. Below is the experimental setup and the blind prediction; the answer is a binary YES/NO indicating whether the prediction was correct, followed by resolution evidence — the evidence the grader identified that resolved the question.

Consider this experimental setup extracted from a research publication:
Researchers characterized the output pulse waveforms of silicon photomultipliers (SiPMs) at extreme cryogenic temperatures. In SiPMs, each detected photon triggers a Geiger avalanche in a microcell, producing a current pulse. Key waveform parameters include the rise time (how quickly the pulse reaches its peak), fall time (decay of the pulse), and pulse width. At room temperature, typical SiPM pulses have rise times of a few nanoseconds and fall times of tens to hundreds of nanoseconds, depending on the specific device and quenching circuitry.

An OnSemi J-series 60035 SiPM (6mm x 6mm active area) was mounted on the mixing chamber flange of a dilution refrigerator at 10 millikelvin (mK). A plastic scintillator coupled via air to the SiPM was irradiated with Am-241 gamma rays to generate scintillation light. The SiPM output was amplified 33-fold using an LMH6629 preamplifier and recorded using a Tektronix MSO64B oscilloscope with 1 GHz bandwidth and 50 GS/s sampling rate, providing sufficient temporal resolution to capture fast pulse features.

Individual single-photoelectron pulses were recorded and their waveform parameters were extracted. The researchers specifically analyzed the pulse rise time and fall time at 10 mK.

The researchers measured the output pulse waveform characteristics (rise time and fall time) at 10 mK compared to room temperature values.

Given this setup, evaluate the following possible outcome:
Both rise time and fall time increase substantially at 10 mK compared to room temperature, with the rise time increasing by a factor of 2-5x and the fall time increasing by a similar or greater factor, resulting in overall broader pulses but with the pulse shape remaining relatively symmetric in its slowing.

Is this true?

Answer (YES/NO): NO